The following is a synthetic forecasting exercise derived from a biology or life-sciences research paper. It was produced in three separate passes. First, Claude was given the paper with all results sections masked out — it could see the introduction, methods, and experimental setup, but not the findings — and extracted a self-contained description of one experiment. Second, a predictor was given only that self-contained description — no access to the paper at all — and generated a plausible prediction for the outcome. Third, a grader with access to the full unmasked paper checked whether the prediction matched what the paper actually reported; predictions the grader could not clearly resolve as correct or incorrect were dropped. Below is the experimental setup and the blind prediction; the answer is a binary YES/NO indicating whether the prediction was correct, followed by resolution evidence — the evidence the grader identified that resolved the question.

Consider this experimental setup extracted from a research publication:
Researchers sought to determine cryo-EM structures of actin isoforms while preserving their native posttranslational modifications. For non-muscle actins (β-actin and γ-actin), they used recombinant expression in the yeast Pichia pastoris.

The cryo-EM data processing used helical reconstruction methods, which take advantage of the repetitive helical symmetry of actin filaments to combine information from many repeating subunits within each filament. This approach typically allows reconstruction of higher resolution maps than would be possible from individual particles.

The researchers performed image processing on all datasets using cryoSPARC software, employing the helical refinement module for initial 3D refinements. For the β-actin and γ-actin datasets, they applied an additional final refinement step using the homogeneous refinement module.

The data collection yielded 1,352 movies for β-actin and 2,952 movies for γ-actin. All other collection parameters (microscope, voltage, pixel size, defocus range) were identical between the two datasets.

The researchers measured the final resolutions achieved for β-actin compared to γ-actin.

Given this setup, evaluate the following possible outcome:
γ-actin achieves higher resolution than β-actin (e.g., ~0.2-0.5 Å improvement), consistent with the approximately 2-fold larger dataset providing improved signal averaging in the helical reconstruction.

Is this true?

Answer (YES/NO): NO